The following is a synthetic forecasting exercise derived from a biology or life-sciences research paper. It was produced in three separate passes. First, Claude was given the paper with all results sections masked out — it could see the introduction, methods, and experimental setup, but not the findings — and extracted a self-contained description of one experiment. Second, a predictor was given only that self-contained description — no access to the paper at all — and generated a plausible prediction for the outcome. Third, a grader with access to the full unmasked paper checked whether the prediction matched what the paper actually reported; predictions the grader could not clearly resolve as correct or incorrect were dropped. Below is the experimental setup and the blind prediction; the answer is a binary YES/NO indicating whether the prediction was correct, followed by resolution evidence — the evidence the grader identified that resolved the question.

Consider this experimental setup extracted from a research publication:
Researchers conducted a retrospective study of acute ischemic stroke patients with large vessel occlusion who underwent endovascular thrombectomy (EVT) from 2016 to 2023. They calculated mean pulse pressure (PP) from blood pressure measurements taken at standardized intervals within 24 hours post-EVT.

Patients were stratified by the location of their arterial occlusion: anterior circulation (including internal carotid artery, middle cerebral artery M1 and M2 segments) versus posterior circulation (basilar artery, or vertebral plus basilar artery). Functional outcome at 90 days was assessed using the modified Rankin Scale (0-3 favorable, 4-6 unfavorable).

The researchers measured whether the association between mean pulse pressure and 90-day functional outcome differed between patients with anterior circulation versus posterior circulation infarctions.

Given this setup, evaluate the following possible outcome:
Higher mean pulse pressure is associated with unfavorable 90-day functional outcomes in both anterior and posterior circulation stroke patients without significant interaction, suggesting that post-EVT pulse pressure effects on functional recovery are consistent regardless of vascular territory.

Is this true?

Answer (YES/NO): YES